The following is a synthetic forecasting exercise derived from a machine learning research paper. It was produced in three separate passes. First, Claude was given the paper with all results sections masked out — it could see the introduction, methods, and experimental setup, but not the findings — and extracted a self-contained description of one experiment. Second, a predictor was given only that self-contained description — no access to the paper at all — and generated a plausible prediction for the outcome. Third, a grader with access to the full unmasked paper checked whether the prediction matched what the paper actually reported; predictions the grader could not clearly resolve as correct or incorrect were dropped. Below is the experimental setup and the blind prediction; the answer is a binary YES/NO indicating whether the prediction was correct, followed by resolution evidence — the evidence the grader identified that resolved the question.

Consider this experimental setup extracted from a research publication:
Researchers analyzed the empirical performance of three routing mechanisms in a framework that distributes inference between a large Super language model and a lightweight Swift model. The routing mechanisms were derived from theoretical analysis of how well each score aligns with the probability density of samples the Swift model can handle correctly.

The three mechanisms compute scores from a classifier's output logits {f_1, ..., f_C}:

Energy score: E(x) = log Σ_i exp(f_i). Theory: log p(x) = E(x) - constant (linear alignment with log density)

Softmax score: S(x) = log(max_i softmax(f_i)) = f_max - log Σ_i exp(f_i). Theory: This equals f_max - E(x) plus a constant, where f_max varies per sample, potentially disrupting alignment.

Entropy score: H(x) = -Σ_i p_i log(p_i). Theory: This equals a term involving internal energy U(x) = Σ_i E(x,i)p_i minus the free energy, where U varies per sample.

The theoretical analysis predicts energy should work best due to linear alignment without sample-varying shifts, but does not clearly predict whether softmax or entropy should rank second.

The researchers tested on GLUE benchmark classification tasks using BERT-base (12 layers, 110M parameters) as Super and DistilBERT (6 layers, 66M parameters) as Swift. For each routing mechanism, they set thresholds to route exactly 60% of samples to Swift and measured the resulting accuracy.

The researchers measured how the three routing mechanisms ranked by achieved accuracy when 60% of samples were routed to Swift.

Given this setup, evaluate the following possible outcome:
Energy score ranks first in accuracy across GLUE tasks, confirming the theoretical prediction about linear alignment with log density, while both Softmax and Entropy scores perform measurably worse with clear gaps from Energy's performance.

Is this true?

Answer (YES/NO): NO